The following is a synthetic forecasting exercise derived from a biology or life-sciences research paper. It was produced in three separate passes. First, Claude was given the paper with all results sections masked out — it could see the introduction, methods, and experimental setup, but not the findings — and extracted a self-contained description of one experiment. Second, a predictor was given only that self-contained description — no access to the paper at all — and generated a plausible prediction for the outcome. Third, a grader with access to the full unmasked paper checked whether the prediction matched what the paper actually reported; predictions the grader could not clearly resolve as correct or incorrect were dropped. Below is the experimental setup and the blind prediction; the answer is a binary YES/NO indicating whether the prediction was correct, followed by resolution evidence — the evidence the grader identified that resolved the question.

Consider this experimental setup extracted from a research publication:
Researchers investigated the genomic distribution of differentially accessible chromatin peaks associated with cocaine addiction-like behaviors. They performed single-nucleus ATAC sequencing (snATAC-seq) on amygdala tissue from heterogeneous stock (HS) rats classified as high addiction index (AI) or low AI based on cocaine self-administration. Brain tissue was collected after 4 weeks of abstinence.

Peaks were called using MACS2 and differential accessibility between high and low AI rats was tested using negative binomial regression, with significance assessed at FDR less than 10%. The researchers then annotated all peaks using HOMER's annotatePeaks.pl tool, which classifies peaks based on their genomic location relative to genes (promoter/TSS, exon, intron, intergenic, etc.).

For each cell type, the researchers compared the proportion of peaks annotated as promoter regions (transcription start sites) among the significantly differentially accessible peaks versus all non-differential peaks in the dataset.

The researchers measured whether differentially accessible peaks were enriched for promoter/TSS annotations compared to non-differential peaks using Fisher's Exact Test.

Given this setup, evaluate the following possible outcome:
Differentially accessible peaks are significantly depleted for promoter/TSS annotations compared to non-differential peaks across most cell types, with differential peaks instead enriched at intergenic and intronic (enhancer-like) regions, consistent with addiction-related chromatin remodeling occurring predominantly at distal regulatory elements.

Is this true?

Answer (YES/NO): NO